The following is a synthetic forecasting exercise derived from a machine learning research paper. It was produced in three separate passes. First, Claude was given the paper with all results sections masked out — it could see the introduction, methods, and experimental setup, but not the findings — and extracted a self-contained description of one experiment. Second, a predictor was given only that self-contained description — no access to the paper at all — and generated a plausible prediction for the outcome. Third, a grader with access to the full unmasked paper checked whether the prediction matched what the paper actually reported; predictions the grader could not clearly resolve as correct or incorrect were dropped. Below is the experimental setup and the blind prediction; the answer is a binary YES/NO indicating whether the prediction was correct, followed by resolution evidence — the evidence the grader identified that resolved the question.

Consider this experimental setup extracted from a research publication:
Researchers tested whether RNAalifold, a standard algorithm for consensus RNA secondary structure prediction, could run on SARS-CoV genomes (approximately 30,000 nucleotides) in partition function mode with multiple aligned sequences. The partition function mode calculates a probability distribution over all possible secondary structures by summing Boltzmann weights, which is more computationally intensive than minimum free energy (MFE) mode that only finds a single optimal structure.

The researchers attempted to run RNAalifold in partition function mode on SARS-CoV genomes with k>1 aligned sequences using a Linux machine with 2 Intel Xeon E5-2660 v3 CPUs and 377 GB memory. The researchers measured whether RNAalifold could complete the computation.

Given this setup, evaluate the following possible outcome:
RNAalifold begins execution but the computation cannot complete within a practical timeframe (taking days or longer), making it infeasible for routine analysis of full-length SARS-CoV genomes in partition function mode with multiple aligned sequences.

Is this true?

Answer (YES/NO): NO